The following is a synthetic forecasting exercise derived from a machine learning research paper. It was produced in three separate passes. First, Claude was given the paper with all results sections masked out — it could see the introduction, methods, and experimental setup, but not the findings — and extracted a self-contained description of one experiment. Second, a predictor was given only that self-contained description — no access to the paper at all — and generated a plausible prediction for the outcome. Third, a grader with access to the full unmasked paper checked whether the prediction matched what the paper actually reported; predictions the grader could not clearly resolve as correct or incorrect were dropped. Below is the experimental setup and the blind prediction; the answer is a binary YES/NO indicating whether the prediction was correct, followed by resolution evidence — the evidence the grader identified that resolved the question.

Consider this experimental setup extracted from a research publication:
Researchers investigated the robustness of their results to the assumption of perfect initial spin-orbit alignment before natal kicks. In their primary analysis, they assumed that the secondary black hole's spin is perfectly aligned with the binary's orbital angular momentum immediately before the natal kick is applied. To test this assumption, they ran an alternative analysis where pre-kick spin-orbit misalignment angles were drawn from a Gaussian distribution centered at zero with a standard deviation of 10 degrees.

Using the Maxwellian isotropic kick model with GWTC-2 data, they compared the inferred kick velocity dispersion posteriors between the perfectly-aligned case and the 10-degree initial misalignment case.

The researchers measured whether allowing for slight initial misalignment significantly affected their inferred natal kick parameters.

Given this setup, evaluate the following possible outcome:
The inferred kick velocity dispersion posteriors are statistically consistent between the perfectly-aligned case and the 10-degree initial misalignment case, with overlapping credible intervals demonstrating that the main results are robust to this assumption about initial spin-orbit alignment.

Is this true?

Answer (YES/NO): YES